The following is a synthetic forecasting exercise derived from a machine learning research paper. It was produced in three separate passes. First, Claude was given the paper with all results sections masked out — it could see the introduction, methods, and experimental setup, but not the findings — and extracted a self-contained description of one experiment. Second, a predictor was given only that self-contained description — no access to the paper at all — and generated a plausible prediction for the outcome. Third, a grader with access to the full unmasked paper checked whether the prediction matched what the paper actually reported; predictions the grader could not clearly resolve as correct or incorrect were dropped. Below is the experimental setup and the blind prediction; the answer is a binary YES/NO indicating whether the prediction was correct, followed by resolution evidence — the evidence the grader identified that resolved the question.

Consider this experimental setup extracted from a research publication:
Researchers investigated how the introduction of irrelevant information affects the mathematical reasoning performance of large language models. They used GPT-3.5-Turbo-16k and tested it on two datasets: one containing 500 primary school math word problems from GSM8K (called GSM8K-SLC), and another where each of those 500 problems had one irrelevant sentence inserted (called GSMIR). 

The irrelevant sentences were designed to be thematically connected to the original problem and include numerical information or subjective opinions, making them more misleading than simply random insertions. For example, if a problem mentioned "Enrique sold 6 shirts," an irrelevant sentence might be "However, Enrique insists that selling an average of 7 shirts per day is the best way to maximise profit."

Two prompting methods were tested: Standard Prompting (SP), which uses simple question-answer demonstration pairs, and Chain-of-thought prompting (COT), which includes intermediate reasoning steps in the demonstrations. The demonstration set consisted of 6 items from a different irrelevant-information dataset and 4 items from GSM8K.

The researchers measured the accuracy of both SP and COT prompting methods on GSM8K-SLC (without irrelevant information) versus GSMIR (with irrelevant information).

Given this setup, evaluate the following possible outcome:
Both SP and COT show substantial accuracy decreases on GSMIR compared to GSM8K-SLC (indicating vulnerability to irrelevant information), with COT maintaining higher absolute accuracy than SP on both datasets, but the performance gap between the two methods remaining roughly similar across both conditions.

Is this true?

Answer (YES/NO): NO